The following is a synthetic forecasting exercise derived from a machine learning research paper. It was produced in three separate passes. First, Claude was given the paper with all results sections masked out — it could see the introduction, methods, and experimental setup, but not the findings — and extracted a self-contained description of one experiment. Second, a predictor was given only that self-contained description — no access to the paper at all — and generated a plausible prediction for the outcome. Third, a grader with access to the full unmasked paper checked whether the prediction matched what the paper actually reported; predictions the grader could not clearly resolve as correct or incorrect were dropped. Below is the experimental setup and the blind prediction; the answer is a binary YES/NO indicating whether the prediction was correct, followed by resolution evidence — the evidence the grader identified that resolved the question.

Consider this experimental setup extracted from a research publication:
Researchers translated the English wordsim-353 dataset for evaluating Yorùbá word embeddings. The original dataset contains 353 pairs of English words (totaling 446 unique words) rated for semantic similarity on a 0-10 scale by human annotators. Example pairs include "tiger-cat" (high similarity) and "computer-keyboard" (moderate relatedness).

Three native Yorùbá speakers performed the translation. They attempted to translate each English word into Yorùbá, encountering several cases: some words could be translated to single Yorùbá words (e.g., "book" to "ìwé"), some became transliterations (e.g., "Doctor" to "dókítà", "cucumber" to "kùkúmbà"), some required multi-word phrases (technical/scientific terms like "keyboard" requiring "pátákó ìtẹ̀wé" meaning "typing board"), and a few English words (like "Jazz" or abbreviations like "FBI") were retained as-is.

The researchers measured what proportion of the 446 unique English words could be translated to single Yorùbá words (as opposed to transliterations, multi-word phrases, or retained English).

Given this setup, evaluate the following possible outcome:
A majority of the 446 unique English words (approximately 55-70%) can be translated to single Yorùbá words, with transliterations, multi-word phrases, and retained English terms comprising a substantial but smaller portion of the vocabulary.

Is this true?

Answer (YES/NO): NO